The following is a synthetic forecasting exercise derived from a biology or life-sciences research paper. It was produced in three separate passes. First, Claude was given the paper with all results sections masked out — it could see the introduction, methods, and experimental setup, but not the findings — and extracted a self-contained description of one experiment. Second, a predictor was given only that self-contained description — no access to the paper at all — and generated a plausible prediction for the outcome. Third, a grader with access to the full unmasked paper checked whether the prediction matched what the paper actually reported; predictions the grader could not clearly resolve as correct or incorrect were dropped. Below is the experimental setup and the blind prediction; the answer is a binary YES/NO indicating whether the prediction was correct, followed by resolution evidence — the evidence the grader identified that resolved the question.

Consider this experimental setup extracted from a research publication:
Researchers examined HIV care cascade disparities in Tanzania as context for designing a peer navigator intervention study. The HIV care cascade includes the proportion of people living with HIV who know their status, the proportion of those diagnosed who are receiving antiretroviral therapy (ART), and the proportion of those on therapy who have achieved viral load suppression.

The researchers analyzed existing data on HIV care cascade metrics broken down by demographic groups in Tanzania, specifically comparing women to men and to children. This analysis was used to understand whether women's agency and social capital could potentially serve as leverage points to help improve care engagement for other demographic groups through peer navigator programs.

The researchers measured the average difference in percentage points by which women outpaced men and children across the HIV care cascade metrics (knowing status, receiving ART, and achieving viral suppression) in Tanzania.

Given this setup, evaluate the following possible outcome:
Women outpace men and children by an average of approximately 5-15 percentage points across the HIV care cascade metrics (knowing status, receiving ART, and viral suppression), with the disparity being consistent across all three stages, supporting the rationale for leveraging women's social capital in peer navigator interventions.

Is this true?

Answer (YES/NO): NO